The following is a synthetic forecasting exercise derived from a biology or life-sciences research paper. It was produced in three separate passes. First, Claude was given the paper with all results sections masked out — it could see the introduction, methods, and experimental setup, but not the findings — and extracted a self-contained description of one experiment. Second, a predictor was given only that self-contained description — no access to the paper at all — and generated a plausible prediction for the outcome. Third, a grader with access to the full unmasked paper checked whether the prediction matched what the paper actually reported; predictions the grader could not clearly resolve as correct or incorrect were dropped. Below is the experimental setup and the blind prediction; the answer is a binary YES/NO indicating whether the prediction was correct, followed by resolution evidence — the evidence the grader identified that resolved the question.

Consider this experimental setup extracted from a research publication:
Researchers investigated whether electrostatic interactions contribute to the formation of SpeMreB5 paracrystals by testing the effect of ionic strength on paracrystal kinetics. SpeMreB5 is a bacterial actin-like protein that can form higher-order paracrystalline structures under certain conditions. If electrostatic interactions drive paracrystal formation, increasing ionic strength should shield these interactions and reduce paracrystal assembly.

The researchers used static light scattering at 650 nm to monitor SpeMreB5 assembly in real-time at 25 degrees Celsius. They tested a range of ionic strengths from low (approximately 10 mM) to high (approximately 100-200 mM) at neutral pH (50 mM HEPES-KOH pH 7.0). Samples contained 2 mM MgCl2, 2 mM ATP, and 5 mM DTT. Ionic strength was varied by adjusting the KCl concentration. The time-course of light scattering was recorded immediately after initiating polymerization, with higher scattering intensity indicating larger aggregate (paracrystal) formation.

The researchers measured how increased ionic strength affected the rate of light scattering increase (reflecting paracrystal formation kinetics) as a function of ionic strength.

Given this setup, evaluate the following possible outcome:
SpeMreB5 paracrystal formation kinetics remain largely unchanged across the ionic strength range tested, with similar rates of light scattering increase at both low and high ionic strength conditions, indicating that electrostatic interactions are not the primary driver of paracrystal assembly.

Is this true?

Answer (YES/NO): NO